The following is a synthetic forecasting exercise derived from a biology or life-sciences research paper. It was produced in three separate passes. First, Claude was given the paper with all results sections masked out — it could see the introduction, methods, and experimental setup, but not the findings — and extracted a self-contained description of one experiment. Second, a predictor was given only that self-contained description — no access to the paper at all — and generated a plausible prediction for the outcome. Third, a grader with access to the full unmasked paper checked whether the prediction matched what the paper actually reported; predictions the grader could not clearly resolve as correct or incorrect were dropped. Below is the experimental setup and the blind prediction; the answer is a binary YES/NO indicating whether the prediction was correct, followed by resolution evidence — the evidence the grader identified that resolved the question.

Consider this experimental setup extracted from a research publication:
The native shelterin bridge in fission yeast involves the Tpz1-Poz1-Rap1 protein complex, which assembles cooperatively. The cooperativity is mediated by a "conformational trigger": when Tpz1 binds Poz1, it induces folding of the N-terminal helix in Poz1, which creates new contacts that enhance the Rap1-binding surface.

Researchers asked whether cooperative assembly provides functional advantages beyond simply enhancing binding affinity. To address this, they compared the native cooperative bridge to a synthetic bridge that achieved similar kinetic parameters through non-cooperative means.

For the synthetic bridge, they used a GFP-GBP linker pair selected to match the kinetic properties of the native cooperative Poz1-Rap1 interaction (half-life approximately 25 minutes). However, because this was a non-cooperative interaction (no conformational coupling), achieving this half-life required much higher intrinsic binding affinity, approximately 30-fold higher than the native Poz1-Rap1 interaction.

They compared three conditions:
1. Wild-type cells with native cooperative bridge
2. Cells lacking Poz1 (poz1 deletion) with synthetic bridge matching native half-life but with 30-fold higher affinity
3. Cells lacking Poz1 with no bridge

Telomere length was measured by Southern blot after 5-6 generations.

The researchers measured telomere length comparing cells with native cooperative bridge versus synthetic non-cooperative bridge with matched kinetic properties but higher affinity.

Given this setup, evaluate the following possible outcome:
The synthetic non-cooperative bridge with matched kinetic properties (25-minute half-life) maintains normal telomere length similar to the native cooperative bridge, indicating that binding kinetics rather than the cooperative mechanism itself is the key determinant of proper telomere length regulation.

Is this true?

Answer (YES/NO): YES